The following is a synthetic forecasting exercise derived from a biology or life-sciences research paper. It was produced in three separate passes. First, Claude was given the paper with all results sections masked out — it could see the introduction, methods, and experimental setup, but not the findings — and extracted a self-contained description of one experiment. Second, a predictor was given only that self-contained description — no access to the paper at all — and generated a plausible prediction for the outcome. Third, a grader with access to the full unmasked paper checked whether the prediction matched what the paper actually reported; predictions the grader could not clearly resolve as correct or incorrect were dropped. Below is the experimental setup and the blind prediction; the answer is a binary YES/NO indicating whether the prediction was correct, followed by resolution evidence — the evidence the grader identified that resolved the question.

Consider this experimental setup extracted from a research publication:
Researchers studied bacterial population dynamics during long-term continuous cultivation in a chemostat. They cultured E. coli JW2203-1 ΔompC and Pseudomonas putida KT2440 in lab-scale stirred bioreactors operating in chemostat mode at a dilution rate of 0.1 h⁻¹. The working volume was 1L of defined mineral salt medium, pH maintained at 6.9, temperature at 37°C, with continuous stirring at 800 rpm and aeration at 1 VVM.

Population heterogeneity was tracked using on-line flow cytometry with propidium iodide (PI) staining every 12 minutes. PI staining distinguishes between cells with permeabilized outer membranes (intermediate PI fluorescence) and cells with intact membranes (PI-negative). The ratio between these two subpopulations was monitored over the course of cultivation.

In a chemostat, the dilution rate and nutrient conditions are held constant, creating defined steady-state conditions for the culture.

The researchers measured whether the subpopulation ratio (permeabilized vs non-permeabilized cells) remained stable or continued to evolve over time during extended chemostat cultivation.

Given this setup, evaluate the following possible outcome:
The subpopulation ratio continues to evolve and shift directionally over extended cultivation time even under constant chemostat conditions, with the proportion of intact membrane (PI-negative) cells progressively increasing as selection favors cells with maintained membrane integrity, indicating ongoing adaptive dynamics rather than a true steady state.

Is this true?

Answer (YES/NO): NO